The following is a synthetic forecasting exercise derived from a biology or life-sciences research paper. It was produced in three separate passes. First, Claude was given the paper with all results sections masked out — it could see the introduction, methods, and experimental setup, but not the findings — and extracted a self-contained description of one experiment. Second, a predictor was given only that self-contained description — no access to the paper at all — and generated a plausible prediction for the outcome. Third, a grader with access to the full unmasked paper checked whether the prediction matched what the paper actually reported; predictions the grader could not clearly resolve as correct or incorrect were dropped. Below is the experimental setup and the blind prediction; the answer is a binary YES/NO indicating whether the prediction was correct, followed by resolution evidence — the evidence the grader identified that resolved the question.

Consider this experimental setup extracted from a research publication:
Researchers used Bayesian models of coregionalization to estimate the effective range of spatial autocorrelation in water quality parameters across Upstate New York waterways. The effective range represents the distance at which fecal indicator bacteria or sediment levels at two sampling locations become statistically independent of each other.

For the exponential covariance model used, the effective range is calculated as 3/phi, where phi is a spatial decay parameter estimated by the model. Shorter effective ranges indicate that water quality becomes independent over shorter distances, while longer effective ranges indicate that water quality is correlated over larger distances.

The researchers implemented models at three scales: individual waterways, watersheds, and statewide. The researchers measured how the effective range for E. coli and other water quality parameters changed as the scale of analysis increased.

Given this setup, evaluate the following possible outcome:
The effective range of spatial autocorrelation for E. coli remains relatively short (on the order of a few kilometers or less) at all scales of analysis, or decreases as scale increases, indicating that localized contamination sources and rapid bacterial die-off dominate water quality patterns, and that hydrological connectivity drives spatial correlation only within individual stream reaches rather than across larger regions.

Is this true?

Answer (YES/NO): NO